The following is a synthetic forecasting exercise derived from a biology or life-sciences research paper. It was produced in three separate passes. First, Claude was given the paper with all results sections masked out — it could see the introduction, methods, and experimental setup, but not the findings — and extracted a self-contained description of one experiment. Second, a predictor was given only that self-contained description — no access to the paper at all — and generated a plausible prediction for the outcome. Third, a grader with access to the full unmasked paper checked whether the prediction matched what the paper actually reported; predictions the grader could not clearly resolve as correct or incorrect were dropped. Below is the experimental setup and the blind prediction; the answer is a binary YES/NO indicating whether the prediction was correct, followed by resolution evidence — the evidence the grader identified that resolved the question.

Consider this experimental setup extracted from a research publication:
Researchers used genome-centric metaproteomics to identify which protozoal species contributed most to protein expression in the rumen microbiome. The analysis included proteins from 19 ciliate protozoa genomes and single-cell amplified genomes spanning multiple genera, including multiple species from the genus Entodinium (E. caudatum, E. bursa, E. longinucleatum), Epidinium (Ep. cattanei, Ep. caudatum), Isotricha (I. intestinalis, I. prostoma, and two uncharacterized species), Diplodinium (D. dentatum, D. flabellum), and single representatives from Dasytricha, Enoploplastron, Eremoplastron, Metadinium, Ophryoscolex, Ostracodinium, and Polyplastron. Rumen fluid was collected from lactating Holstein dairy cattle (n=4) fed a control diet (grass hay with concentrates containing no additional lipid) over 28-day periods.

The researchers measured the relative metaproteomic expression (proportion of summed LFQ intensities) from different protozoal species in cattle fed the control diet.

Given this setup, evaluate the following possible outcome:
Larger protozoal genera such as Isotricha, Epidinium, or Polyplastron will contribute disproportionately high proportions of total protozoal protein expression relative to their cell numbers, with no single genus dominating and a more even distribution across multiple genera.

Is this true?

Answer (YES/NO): NO